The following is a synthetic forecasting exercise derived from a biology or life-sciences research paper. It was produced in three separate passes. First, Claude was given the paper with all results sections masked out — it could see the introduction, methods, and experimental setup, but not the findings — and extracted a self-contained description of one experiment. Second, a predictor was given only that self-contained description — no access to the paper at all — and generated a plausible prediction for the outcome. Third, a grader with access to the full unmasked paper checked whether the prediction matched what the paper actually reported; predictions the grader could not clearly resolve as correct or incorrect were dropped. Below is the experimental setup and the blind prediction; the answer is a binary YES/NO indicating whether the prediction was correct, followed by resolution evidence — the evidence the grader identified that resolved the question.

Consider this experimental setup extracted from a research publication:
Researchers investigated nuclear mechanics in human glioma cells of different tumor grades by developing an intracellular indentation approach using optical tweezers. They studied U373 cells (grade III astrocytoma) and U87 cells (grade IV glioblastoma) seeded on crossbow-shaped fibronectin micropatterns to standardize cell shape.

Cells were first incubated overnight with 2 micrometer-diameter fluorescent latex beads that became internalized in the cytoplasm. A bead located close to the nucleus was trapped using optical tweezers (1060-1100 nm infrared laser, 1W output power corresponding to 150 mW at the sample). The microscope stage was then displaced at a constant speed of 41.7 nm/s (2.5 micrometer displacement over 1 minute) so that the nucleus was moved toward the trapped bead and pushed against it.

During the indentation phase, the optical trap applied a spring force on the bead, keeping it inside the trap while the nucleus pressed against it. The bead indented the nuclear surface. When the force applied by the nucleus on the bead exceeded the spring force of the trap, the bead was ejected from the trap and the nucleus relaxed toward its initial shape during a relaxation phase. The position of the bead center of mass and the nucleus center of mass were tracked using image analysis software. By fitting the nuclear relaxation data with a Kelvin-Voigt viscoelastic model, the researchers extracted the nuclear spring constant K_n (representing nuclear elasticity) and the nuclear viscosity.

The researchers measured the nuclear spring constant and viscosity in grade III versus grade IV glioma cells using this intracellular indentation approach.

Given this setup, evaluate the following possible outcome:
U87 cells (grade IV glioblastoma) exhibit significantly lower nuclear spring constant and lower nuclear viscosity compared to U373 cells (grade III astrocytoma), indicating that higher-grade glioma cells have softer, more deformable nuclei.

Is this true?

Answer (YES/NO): NO